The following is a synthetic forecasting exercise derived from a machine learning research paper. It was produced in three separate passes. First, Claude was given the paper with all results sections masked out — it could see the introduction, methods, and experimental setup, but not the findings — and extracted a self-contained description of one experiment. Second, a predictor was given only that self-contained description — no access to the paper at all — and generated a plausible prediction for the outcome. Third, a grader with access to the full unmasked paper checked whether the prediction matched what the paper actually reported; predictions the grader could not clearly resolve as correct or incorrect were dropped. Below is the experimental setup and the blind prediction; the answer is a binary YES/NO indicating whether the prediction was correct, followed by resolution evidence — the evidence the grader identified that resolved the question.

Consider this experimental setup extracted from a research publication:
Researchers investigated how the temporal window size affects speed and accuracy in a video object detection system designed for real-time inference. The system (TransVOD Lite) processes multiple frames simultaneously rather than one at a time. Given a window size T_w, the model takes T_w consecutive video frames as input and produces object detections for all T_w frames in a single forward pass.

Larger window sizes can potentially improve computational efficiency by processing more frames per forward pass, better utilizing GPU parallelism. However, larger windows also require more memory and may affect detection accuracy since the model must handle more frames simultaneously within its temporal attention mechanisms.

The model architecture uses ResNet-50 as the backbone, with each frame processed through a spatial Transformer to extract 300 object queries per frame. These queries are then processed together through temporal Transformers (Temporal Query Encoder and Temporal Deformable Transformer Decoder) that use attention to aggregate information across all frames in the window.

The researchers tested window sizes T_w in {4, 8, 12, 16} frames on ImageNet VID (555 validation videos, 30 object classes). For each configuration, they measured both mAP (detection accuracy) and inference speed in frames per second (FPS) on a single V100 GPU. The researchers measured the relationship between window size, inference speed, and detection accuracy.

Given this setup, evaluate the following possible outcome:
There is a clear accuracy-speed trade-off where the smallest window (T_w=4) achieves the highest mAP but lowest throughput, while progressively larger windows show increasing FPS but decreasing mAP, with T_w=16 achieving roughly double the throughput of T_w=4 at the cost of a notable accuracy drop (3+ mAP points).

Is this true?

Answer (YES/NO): NO